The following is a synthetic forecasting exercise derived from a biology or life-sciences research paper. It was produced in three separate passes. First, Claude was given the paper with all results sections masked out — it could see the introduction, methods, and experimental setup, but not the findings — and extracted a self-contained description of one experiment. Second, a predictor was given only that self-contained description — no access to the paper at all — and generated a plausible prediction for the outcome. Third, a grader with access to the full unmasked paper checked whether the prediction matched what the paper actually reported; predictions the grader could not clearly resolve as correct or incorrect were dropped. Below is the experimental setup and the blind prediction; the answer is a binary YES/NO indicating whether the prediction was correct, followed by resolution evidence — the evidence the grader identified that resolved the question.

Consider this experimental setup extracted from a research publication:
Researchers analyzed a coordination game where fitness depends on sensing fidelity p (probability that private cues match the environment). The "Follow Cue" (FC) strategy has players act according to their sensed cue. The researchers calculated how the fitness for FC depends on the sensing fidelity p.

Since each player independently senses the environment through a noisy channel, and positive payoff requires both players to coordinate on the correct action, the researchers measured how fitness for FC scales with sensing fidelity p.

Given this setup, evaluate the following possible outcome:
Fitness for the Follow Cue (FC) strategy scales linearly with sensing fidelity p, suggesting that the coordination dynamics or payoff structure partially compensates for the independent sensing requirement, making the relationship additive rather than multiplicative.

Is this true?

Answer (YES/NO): NO